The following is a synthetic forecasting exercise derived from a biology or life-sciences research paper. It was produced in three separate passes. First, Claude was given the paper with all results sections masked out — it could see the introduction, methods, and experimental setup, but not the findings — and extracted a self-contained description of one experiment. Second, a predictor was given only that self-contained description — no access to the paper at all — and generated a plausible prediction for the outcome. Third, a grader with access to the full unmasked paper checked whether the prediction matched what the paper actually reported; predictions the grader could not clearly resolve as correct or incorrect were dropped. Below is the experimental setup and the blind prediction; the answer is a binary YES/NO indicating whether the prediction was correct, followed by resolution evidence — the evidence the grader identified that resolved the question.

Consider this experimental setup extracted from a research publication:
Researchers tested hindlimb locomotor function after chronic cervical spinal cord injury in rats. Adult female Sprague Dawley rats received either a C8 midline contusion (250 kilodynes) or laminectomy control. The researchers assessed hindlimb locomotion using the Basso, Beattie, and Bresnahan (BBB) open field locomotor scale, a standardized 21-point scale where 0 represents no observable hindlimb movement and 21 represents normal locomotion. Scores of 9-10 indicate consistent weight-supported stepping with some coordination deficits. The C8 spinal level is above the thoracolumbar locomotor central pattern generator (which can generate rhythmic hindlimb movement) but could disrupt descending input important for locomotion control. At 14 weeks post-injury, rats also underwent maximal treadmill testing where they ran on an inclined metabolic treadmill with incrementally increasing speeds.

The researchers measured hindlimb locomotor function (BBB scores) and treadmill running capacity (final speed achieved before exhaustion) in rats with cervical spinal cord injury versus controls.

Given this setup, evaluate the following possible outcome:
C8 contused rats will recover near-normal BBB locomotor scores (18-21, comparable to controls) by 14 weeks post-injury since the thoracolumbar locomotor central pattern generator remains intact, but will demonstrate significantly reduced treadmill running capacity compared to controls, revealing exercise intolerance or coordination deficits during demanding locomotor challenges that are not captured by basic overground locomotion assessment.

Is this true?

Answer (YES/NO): NO